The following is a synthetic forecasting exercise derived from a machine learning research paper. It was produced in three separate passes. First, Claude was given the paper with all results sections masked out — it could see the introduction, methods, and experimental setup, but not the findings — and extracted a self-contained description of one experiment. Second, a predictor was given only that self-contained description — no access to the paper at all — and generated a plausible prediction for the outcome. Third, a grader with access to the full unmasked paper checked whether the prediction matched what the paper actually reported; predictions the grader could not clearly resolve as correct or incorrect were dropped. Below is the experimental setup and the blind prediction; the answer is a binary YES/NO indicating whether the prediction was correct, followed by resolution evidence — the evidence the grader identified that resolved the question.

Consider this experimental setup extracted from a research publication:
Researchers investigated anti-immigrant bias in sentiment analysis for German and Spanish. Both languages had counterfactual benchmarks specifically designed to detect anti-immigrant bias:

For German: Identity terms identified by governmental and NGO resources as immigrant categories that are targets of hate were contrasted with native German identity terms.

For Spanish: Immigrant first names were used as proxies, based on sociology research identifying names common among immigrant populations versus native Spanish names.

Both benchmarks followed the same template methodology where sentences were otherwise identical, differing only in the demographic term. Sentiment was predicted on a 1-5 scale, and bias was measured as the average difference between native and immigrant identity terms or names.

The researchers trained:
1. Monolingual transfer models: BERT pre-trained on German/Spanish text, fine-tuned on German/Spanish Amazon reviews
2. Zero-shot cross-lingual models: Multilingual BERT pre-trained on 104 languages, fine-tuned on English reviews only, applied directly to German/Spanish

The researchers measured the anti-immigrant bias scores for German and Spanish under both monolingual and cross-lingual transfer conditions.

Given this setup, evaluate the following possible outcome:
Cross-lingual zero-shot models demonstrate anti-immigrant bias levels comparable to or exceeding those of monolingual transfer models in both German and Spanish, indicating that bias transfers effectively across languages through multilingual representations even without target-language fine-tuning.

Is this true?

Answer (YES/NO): YES